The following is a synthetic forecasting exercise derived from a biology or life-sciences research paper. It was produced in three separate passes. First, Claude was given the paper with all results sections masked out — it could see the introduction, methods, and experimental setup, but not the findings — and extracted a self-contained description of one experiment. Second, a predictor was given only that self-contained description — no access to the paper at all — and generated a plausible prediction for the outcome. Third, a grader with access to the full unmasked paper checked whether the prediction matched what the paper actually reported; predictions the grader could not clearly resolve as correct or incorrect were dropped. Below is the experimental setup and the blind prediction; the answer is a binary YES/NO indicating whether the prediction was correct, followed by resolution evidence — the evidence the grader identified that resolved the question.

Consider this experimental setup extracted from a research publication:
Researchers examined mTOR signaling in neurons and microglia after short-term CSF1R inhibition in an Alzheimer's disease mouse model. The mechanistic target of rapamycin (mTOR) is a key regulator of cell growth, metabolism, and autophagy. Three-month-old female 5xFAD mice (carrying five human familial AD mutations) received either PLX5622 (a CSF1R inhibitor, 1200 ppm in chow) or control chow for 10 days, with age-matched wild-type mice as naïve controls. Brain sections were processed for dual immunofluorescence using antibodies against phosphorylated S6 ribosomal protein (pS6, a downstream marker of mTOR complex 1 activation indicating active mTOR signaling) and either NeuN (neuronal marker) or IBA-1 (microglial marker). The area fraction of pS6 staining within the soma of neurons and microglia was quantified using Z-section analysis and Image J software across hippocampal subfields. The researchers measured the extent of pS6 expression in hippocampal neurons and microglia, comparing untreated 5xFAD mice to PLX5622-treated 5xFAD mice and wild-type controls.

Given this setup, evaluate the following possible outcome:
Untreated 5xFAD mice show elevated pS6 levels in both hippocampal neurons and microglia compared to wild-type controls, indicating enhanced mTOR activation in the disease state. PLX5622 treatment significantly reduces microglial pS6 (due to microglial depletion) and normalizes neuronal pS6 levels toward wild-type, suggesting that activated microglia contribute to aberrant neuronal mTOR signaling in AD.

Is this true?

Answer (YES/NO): NO